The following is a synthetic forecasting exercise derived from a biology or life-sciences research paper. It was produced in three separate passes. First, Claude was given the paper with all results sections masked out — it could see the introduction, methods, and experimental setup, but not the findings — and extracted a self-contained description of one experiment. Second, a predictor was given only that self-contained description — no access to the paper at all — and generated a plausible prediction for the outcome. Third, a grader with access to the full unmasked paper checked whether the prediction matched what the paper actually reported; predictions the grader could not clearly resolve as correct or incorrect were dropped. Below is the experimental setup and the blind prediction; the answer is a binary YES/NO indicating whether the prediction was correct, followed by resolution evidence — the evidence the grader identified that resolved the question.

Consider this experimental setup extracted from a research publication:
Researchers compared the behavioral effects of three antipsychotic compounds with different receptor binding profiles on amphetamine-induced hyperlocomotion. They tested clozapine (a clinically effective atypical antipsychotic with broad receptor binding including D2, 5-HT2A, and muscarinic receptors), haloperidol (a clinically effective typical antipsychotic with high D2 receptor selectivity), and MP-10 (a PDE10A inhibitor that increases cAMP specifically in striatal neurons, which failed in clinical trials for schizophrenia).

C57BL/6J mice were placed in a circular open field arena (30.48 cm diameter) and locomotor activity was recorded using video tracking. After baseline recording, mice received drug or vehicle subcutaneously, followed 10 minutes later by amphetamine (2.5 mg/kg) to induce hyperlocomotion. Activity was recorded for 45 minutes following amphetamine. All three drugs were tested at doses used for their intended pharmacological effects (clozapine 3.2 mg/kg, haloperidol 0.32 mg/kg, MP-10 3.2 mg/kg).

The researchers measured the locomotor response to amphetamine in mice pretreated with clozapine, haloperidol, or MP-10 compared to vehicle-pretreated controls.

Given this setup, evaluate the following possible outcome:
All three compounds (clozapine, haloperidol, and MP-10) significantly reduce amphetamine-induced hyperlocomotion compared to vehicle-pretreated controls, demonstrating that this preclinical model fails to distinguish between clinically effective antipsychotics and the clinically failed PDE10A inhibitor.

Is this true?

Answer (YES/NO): YES